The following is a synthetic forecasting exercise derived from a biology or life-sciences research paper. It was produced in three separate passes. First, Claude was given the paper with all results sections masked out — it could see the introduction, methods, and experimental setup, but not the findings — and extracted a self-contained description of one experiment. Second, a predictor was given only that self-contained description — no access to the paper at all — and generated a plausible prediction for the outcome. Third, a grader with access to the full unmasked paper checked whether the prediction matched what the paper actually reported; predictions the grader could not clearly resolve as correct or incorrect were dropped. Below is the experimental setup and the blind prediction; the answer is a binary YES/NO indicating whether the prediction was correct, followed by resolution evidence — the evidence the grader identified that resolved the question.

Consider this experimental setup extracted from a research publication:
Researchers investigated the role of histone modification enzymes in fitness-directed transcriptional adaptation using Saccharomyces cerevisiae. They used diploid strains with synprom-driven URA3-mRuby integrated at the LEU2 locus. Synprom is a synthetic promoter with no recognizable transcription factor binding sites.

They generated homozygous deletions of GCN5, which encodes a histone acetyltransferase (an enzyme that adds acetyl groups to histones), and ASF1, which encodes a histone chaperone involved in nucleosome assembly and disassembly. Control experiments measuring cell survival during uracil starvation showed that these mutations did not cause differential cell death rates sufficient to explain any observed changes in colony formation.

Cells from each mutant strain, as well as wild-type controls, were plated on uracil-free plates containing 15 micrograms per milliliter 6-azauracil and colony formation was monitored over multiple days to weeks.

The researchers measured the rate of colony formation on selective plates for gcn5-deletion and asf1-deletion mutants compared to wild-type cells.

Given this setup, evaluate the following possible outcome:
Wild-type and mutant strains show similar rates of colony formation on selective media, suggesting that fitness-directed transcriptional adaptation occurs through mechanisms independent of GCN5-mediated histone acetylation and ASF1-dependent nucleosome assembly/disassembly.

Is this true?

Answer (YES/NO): NO